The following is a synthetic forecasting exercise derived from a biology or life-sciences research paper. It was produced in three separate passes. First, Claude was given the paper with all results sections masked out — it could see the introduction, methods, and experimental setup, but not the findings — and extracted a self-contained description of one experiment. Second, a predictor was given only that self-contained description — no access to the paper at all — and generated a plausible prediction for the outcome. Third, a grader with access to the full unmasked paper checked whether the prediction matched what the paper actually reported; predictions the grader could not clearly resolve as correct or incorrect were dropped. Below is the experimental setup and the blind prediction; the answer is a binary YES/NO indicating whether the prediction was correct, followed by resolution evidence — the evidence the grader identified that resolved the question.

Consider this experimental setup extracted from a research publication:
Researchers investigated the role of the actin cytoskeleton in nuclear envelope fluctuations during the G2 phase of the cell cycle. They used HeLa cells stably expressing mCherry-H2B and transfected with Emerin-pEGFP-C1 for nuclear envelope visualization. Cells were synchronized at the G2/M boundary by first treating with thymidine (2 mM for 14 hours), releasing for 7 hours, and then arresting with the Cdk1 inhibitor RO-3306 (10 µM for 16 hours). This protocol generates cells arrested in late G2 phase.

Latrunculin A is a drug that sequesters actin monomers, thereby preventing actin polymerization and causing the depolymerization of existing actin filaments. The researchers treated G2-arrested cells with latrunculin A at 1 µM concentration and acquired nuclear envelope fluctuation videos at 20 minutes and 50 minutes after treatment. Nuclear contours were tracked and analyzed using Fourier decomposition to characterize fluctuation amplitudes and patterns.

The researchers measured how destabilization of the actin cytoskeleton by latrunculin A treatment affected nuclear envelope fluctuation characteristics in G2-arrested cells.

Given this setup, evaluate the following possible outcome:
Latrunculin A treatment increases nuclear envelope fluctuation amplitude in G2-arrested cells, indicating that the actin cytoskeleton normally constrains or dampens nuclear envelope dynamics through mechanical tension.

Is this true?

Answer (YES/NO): YES